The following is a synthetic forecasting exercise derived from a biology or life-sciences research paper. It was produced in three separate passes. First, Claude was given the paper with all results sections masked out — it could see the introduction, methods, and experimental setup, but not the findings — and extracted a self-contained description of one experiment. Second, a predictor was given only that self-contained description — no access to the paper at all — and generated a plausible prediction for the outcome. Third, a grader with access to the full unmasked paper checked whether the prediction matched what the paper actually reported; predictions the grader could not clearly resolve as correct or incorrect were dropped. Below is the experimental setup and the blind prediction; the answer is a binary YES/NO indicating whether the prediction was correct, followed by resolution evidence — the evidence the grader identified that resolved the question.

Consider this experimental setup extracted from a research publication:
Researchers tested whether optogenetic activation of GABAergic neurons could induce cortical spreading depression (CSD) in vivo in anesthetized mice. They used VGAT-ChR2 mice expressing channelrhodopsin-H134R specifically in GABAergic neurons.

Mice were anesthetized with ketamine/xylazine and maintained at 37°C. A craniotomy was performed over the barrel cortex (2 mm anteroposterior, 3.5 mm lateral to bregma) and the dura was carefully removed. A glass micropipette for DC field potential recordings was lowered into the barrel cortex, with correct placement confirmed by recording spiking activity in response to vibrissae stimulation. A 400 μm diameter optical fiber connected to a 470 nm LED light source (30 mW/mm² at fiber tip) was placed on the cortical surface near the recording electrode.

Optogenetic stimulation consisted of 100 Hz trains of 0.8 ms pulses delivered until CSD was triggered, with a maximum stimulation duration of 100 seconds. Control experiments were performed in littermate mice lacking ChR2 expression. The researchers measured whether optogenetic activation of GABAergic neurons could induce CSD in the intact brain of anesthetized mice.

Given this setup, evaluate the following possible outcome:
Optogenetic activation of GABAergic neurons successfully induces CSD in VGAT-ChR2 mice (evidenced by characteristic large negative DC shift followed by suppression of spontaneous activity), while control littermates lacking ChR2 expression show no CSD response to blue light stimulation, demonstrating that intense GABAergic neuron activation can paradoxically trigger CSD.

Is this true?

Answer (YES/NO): YES